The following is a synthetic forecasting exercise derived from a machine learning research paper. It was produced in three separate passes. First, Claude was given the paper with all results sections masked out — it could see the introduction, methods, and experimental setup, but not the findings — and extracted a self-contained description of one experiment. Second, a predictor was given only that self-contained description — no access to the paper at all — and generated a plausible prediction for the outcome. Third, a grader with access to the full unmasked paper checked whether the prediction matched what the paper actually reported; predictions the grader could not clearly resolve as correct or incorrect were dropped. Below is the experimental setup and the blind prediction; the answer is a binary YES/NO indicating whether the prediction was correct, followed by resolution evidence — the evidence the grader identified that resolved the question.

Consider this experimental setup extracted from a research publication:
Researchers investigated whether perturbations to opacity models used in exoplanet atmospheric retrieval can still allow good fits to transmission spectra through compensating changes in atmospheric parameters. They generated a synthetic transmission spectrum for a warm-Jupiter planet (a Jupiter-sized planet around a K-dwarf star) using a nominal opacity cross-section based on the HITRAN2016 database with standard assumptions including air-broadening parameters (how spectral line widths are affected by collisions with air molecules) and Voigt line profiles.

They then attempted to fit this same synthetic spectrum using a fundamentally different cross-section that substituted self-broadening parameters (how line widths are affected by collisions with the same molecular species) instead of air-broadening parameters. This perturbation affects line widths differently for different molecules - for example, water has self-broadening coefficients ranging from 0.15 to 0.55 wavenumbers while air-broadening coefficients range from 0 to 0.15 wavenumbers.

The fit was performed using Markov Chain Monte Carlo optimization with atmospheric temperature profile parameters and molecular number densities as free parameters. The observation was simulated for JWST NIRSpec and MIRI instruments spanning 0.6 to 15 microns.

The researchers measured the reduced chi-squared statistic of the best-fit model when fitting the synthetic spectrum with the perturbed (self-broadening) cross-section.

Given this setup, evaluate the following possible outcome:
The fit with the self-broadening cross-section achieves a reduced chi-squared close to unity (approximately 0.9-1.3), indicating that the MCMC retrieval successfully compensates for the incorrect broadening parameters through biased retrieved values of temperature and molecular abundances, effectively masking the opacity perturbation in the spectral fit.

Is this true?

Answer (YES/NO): YES